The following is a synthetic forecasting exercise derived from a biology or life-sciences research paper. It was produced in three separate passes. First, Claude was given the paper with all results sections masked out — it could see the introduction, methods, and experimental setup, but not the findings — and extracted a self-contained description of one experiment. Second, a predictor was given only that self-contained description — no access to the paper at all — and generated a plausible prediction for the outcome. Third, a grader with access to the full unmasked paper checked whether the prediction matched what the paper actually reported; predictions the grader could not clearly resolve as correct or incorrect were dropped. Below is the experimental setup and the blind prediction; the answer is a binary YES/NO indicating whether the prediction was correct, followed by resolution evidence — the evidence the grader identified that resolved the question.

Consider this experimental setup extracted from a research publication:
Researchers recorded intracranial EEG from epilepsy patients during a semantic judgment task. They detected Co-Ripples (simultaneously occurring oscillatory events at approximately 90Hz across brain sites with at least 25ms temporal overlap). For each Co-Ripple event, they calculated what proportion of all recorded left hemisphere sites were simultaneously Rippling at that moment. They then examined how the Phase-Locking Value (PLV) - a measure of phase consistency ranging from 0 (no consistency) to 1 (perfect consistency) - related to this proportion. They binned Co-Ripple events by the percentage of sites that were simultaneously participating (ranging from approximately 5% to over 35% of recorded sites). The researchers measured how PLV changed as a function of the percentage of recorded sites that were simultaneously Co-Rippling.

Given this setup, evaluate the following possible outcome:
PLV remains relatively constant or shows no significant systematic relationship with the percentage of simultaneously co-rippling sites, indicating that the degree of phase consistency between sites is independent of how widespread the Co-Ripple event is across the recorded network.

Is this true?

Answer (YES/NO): NO